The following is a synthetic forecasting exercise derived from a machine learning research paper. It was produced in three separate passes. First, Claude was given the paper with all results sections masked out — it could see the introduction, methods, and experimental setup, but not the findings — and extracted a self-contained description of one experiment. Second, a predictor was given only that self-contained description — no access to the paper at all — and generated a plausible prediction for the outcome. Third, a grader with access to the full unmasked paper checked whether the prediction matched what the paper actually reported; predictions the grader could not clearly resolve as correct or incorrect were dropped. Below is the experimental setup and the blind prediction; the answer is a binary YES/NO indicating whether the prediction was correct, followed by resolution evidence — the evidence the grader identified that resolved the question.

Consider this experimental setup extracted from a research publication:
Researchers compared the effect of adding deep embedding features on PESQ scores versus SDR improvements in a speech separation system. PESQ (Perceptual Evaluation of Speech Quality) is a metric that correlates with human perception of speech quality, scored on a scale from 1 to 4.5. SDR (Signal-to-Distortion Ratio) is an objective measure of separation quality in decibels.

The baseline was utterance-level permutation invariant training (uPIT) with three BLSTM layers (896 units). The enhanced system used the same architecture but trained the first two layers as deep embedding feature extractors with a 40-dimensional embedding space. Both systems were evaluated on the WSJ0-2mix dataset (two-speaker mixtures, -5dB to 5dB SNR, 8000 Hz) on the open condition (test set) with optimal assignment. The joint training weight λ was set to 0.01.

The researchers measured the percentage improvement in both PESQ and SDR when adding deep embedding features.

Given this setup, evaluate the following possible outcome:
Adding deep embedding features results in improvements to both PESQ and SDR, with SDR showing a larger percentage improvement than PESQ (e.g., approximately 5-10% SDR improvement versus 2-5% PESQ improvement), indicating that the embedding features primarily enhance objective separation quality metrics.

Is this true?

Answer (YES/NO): NO